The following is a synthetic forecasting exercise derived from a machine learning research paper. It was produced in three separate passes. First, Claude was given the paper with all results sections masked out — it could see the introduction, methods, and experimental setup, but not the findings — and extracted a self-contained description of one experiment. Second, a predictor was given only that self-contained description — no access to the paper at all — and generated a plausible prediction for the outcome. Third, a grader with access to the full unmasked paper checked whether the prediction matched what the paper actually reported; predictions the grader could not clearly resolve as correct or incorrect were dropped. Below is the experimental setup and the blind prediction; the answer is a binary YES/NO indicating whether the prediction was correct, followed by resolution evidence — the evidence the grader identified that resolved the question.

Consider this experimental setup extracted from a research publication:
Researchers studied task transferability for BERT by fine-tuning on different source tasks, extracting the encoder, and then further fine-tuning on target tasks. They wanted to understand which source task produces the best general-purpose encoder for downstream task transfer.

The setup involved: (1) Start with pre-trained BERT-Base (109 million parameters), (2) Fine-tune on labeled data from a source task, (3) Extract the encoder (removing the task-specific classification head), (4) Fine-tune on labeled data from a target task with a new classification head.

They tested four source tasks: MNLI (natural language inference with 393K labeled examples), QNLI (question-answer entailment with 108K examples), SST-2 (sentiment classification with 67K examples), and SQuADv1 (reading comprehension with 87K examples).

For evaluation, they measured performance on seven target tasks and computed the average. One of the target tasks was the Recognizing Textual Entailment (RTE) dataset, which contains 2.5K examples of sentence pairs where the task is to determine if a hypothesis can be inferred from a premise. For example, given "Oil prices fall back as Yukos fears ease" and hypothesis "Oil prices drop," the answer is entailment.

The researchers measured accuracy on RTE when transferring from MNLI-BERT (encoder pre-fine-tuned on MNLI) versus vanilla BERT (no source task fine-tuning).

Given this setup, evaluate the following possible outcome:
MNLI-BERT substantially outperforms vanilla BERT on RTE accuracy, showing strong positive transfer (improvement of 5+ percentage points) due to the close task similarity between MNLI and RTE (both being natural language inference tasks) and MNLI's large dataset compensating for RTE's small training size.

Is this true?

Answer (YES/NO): YES